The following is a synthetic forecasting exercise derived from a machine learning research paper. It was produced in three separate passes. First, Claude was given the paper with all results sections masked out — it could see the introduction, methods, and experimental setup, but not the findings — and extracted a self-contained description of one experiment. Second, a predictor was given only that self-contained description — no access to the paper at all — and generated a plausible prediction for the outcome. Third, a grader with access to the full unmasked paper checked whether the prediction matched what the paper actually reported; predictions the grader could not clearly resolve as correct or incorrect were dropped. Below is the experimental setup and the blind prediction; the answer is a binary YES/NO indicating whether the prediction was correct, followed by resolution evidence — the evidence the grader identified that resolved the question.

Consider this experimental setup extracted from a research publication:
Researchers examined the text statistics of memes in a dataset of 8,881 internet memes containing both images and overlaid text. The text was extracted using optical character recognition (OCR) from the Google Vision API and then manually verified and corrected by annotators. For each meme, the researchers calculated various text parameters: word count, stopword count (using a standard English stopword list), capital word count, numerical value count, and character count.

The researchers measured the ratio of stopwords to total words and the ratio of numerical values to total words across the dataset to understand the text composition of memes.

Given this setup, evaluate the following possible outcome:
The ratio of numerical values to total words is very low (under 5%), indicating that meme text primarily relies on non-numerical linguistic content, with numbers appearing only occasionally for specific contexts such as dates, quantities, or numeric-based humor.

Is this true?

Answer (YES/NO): YES